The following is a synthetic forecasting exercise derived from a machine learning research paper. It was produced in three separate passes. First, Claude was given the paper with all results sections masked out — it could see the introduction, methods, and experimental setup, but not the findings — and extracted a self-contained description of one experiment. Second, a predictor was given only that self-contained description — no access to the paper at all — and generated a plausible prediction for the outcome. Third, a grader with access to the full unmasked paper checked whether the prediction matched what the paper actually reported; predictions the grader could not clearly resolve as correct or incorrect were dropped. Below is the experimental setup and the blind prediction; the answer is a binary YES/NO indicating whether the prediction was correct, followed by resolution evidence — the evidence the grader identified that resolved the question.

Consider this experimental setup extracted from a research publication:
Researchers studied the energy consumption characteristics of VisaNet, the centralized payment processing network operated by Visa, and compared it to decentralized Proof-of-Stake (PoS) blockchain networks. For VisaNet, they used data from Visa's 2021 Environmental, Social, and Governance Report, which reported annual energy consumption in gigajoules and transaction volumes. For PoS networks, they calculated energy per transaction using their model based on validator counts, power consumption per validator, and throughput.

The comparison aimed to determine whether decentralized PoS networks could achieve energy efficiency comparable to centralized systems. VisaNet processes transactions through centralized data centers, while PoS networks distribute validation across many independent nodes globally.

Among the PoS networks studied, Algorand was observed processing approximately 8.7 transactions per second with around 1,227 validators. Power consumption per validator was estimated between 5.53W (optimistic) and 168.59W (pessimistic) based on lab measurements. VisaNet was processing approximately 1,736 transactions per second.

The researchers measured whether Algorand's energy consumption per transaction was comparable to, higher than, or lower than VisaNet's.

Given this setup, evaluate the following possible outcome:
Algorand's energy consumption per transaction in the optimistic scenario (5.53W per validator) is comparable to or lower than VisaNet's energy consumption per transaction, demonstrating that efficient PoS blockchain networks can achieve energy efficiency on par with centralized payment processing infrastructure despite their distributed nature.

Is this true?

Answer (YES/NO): YES